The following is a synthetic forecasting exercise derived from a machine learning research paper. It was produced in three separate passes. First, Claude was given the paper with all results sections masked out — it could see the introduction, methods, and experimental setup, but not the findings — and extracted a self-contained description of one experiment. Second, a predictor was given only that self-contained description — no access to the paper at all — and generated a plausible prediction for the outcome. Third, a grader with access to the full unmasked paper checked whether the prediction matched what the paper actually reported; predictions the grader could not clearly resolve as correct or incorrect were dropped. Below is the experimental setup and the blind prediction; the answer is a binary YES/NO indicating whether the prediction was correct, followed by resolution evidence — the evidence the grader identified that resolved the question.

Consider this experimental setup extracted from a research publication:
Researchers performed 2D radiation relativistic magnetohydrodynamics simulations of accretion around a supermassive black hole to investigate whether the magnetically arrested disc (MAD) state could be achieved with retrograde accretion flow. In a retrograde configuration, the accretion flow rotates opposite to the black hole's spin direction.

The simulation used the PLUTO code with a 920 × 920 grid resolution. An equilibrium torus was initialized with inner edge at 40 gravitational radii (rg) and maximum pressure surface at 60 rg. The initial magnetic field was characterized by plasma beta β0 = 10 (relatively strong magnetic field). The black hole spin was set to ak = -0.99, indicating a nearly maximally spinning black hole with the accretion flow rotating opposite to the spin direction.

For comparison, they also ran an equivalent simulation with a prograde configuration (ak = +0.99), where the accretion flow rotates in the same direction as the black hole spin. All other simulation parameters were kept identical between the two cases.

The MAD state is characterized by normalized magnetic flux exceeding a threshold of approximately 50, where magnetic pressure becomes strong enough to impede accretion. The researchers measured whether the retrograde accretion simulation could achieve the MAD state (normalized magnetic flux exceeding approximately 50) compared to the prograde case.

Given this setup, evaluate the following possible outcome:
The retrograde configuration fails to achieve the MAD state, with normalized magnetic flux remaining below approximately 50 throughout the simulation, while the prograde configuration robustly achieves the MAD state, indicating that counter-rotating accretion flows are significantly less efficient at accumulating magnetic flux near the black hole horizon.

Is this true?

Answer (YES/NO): NO